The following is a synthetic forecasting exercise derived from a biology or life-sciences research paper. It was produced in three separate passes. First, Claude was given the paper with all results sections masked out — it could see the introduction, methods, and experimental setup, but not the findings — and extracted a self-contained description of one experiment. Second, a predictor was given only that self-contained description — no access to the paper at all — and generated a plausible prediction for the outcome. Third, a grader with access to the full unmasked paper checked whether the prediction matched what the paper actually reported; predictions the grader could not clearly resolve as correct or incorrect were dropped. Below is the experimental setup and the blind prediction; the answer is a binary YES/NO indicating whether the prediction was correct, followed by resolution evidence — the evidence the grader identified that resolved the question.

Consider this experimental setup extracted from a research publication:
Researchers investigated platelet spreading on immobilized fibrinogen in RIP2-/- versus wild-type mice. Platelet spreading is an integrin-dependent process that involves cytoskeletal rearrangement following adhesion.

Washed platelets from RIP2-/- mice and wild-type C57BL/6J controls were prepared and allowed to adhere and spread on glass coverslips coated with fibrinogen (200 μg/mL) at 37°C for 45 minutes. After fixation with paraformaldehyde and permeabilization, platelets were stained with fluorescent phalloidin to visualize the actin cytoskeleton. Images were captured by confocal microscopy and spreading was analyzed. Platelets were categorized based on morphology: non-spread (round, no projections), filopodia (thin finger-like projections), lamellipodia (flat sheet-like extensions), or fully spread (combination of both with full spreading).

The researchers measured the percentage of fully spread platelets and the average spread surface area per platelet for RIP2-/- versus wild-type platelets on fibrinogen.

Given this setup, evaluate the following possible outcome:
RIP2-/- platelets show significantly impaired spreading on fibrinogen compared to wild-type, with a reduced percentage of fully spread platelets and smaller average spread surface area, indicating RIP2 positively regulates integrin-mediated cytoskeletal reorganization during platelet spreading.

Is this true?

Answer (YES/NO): NO